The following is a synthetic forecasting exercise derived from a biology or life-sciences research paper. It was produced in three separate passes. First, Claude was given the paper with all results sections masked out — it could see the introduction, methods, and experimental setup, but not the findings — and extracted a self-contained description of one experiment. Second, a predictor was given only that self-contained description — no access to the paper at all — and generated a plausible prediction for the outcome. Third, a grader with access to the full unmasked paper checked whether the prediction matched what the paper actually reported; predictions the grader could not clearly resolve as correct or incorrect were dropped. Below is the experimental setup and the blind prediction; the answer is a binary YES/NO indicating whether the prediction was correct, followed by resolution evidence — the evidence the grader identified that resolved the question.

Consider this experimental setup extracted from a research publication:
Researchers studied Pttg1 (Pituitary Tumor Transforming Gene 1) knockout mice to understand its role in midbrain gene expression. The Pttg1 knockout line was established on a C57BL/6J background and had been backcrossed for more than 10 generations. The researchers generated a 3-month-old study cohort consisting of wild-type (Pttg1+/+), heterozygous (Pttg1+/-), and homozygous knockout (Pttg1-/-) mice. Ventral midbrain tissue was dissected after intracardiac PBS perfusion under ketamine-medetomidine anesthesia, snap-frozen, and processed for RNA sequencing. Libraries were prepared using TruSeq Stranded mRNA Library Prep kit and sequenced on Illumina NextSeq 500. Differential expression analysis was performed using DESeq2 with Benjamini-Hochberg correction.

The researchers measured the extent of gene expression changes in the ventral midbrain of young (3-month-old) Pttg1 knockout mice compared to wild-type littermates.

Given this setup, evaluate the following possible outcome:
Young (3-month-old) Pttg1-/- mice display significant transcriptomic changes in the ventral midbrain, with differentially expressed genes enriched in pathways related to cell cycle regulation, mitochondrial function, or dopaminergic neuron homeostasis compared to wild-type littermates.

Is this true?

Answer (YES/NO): NO